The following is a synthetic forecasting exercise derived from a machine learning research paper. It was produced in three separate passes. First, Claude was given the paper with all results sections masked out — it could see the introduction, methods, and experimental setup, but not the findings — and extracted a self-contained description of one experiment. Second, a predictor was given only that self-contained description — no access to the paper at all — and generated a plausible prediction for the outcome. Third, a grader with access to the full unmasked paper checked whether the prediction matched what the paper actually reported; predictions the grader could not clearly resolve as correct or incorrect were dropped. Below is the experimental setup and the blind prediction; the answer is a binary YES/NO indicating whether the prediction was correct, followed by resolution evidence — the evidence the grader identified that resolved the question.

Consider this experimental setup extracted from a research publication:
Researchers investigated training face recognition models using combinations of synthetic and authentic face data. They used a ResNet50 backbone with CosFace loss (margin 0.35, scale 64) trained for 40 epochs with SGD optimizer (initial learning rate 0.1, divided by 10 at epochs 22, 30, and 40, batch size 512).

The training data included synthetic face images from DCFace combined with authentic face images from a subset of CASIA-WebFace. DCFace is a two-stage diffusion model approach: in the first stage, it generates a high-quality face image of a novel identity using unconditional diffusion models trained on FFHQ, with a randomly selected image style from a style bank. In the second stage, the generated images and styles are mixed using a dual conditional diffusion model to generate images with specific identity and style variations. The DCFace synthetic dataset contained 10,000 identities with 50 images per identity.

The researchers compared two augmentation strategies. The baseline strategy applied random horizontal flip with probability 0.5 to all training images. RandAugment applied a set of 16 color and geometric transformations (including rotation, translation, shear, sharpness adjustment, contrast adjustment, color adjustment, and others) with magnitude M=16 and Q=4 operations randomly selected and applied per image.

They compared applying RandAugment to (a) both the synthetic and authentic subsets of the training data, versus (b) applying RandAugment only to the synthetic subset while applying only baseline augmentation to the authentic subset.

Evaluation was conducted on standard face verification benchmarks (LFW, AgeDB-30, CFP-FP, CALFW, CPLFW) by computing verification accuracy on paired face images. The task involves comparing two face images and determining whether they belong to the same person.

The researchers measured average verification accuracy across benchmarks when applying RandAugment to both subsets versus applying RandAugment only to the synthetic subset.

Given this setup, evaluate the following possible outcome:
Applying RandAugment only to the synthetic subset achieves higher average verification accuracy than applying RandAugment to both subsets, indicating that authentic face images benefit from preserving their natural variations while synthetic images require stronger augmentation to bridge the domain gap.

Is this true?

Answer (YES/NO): YES